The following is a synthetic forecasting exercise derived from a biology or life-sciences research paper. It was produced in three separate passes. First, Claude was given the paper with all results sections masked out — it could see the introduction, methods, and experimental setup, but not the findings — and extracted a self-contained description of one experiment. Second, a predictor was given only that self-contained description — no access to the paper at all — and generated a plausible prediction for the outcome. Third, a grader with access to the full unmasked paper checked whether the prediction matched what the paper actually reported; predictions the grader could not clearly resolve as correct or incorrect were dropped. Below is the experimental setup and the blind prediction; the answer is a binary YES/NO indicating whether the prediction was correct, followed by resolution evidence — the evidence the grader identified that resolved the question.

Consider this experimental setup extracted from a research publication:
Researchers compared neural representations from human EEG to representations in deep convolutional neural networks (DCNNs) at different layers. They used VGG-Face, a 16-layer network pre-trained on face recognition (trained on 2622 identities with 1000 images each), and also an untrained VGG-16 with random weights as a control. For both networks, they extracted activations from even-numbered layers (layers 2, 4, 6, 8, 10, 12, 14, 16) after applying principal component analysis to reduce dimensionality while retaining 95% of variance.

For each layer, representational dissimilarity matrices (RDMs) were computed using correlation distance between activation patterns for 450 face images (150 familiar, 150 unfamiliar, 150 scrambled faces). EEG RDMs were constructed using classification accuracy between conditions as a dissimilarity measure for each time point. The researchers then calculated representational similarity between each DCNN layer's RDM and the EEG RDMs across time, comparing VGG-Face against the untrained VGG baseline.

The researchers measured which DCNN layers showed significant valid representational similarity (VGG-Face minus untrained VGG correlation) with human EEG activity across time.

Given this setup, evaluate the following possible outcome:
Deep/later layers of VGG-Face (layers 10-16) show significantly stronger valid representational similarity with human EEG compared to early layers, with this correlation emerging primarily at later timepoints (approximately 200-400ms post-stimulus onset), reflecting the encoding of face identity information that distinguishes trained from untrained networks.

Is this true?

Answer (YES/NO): NO